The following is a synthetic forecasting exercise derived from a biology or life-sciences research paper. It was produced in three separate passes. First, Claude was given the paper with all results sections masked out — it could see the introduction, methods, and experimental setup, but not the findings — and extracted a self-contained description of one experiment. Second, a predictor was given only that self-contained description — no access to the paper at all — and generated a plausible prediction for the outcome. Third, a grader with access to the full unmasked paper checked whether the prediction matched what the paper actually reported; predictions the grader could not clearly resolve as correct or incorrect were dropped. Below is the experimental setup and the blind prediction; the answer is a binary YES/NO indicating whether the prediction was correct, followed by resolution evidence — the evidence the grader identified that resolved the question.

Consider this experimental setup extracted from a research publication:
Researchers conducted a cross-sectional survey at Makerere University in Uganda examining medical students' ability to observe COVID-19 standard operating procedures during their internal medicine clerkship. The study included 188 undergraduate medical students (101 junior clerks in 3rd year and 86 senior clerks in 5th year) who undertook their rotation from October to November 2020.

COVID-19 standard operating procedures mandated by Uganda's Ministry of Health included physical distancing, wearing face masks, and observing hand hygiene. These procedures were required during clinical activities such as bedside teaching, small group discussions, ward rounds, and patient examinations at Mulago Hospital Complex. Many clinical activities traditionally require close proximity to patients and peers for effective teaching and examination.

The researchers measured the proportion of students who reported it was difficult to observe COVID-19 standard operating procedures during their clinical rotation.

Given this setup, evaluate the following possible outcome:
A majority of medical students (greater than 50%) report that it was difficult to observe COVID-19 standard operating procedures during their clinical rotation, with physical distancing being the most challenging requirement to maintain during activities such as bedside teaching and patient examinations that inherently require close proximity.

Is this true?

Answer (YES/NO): NO